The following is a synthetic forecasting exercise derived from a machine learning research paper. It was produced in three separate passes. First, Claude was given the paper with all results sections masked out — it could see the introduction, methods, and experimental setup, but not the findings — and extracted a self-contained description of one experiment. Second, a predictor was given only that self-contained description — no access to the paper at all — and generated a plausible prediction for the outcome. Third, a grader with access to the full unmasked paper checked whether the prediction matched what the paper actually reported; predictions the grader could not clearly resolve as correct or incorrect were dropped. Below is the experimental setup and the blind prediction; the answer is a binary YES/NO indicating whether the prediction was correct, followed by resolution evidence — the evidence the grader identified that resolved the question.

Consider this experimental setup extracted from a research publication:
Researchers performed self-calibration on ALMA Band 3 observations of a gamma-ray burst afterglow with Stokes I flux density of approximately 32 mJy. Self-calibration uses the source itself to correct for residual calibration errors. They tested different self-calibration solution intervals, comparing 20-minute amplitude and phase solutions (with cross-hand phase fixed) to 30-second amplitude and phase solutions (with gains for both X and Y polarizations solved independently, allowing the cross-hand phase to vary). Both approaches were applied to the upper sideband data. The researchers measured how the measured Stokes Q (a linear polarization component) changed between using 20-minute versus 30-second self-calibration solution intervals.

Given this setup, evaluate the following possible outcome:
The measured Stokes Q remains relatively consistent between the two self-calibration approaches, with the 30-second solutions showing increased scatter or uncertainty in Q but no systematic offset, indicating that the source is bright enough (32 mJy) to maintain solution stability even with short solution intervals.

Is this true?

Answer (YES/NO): NO